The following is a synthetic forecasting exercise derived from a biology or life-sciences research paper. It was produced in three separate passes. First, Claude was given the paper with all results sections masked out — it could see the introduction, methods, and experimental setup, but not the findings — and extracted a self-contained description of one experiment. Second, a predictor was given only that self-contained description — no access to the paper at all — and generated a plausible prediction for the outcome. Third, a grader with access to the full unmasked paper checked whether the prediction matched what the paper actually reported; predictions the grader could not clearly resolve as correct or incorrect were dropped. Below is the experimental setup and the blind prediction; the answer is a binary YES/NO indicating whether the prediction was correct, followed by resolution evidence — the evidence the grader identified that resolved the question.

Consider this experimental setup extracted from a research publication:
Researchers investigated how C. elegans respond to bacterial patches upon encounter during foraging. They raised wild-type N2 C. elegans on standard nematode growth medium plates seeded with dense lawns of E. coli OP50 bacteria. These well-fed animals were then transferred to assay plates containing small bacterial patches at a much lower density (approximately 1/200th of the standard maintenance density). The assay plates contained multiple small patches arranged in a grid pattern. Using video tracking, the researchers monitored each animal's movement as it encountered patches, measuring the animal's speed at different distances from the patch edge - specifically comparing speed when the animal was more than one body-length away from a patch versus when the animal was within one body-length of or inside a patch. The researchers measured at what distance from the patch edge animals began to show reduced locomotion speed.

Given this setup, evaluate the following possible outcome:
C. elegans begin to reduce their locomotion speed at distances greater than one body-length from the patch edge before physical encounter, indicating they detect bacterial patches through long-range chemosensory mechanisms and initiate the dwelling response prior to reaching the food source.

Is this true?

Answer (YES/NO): NO